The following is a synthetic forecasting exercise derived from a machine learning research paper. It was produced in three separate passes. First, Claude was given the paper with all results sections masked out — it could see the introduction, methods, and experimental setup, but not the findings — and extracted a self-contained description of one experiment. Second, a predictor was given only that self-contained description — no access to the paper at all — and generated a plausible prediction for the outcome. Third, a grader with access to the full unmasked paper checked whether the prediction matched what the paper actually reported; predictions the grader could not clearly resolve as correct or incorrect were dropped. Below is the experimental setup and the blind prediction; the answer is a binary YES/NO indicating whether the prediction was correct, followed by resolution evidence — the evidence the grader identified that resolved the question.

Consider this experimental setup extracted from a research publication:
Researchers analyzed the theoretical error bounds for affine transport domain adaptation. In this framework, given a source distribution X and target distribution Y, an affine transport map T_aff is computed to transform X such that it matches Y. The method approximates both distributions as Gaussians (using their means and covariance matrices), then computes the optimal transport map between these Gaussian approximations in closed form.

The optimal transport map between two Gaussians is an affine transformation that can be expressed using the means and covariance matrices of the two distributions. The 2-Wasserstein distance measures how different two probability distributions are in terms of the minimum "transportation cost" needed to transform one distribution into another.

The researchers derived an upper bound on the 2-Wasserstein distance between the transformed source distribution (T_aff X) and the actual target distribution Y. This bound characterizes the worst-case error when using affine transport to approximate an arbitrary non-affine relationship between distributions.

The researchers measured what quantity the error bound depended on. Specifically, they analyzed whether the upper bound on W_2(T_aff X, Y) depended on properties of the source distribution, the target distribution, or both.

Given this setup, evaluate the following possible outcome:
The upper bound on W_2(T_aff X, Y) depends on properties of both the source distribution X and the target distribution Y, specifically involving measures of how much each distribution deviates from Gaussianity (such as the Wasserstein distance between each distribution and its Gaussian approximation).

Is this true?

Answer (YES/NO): NO